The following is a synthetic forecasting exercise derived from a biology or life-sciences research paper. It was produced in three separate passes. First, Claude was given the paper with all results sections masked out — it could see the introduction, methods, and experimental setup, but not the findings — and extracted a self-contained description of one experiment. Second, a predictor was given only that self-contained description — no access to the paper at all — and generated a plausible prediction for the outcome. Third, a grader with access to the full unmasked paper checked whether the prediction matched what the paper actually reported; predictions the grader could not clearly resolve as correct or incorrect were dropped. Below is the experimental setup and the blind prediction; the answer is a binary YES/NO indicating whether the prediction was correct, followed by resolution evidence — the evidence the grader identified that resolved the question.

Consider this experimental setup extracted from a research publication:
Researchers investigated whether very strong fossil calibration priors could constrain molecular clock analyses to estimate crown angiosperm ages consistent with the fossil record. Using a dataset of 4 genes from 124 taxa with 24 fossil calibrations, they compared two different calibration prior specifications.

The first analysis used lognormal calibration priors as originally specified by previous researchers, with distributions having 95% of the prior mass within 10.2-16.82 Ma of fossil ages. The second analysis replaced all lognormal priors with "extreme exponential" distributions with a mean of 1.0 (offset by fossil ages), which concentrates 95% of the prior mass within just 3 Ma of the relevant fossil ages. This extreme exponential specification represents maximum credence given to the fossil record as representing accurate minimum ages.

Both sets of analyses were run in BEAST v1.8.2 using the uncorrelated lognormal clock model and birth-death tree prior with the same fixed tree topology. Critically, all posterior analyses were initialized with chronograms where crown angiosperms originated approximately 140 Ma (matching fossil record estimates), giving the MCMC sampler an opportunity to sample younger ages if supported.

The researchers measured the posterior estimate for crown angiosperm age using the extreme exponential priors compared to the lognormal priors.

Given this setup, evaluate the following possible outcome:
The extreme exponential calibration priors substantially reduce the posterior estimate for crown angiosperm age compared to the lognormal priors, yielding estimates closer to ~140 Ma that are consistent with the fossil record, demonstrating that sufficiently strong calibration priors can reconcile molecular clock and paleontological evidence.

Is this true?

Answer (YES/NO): NO